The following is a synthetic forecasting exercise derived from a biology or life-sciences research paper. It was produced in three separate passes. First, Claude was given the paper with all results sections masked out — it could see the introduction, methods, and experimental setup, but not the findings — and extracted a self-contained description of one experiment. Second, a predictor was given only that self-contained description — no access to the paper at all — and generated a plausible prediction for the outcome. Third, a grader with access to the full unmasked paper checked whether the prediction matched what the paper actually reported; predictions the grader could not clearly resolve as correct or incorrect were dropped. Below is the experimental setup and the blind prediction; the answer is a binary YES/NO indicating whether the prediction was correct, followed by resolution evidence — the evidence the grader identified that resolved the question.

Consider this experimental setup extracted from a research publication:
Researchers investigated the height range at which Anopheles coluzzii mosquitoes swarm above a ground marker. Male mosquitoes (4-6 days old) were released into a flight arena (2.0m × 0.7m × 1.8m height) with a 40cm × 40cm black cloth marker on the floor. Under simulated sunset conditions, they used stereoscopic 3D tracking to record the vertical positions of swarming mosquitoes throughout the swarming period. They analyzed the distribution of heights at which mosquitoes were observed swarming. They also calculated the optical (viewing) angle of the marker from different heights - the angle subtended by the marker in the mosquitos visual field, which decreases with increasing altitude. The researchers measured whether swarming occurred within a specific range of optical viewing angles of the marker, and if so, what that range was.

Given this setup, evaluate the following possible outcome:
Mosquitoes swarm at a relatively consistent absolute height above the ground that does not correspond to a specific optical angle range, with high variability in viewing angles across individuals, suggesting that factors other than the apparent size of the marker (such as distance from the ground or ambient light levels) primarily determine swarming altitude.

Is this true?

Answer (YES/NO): NO